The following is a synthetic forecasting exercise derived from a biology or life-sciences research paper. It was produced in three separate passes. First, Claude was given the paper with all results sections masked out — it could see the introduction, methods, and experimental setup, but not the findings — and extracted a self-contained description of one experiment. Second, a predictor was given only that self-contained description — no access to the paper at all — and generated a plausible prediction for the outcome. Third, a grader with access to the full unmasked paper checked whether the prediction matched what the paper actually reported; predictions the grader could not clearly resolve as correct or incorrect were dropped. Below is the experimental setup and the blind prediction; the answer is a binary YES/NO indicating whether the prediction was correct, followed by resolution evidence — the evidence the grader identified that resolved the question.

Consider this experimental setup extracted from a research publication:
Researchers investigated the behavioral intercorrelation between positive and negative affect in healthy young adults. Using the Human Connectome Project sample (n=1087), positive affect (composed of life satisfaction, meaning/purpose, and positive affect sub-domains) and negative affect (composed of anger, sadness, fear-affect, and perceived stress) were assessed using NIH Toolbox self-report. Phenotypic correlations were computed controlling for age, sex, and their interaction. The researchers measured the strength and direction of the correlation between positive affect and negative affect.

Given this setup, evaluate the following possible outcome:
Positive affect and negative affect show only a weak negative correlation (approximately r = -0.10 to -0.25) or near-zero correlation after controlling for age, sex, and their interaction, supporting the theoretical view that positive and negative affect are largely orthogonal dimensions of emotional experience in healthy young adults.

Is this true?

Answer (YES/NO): NO